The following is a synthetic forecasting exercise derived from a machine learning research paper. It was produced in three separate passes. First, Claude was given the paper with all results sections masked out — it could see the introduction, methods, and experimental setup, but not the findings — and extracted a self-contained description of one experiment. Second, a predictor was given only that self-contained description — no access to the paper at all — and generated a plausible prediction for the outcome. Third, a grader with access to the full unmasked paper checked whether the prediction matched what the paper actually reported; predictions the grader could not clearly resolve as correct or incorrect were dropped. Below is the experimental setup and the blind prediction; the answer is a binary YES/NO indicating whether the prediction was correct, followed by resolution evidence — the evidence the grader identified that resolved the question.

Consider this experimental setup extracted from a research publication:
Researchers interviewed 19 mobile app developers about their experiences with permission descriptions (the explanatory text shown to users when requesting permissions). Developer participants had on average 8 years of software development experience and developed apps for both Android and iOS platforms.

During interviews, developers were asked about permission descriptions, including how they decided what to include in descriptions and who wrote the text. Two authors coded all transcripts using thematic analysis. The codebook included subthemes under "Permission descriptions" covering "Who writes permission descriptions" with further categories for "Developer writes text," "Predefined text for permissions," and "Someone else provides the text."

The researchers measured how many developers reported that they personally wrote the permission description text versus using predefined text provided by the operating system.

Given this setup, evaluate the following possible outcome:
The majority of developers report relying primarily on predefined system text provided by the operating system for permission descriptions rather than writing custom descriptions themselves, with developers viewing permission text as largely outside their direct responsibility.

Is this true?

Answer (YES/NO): NO